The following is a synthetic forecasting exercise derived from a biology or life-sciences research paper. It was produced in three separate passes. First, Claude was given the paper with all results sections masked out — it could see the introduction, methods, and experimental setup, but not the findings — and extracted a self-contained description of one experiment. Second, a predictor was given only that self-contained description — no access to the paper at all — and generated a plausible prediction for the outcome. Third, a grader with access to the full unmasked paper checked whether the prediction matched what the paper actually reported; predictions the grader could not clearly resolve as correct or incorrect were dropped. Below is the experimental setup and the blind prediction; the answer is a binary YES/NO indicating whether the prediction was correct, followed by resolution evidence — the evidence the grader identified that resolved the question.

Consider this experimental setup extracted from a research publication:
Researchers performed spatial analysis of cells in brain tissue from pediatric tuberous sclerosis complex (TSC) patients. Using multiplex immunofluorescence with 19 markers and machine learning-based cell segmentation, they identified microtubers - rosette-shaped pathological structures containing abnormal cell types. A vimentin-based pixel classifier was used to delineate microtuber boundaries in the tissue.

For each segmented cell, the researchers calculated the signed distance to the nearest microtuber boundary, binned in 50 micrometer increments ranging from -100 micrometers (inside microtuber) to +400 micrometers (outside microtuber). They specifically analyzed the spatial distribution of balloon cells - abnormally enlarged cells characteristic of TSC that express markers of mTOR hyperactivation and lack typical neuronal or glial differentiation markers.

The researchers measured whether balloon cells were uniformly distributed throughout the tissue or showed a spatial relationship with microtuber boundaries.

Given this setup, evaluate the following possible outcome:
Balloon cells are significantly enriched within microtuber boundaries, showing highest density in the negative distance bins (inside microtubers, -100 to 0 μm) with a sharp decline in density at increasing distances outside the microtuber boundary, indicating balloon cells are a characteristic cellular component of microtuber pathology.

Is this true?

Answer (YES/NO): YES